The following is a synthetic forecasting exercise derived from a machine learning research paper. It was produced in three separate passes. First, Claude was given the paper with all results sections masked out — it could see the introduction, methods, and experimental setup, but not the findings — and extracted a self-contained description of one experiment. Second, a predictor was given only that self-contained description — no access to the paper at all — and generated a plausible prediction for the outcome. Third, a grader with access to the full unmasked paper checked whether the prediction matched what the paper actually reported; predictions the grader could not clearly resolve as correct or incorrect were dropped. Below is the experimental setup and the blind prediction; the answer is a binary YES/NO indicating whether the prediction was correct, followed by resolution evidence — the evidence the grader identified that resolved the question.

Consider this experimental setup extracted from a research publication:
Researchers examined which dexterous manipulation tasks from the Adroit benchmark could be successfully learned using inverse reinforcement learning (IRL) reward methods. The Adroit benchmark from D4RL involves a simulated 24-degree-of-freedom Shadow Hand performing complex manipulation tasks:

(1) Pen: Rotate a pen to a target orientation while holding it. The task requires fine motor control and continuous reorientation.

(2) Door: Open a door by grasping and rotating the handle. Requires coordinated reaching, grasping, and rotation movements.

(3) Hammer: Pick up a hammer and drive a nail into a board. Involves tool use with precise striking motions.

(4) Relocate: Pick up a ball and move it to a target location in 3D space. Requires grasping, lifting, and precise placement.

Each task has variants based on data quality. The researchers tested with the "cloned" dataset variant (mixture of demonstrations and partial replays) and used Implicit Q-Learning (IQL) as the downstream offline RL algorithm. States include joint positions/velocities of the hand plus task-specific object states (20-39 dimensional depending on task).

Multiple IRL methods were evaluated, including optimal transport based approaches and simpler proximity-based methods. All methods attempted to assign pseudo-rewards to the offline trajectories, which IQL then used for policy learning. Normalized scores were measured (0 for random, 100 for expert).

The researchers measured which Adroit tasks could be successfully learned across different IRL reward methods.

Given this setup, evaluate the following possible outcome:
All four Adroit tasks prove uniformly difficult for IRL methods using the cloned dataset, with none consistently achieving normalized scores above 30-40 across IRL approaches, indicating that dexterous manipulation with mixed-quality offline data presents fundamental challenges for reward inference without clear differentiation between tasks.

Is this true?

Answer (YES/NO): NO